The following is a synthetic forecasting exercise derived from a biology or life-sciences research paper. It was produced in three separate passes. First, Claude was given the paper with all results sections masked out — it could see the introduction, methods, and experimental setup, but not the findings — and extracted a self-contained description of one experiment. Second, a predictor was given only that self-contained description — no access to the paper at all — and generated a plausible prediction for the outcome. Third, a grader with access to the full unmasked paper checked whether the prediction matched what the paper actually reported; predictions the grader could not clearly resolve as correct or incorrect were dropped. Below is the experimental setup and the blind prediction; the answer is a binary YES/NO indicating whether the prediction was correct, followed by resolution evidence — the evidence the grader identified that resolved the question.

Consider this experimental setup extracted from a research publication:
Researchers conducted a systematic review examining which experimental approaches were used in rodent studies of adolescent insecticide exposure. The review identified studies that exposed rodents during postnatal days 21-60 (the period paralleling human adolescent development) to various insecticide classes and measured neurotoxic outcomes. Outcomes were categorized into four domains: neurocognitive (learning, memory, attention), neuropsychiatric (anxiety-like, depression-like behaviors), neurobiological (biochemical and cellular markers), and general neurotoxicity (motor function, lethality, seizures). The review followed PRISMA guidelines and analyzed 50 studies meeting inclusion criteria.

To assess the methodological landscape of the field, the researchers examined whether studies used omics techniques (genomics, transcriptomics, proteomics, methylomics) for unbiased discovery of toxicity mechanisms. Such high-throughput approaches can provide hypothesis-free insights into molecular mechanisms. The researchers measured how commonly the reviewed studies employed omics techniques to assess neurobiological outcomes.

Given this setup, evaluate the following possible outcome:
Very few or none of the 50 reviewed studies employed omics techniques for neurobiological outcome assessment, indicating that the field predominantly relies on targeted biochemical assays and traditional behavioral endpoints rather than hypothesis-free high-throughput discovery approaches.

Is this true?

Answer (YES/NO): YES